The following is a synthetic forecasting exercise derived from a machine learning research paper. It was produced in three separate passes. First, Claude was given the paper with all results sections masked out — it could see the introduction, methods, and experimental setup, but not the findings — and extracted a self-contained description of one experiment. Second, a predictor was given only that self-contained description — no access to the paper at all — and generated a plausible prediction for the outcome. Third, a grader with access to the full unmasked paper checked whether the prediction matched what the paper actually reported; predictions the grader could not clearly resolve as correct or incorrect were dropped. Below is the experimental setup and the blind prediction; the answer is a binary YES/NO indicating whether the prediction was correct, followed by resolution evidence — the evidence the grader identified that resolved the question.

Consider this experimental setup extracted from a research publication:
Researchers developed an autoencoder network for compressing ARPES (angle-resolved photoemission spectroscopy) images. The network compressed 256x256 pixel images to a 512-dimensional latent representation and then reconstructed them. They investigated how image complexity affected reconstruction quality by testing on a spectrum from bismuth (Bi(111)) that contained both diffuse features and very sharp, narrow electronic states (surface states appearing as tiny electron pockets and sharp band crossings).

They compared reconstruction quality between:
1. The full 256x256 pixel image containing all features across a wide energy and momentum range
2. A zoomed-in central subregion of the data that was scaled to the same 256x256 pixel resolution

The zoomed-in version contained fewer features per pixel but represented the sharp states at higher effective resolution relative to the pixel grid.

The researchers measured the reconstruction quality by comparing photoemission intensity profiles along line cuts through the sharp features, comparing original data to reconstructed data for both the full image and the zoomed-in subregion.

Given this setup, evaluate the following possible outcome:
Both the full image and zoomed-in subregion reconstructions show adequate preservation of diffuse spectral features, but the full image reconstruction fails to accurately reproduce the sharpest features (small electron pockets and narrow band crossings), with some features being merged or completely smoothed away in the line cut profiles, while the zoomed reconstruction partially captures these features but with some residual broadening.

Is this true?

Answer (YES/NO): NO